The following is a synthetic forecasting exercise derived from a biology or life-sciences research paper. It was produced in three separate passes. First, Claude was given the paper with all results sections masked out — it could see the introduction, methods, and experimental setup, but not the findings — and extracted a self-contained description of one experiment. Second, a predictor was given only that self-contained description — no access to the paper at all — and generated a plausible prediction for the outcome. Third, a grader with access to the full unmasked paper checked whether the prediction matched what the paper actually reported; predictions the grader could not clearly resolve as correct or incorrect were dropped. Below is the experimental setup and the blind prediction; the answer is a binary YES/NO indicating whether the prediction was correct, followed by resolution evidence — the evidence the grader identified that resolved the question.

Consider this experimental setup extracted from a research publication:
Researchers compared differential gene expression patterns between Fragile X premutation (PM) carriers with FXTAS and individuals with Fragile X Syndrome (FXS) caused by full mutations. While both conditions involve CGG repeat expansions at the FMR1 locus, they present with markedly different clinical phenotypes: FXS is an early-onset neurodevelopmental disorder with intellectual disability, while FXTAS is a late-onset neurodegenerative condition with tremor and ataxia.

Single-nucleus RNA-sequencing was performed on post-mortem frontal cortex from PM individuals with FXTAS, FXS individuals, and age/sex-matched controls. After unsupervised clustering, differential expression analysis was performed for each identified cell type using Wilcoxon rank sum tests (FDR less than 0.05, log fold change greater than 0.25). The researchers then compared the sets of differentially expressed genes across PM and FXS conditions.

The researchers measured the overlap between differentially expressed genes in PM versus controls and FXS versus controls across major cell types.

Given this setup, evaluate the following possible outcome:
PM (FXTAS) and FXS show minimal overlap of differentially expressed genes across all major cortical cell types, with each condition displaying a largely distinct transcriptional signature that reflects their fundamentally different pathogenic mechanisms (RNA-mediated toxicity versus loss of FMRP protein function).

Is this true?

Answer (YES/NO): NO